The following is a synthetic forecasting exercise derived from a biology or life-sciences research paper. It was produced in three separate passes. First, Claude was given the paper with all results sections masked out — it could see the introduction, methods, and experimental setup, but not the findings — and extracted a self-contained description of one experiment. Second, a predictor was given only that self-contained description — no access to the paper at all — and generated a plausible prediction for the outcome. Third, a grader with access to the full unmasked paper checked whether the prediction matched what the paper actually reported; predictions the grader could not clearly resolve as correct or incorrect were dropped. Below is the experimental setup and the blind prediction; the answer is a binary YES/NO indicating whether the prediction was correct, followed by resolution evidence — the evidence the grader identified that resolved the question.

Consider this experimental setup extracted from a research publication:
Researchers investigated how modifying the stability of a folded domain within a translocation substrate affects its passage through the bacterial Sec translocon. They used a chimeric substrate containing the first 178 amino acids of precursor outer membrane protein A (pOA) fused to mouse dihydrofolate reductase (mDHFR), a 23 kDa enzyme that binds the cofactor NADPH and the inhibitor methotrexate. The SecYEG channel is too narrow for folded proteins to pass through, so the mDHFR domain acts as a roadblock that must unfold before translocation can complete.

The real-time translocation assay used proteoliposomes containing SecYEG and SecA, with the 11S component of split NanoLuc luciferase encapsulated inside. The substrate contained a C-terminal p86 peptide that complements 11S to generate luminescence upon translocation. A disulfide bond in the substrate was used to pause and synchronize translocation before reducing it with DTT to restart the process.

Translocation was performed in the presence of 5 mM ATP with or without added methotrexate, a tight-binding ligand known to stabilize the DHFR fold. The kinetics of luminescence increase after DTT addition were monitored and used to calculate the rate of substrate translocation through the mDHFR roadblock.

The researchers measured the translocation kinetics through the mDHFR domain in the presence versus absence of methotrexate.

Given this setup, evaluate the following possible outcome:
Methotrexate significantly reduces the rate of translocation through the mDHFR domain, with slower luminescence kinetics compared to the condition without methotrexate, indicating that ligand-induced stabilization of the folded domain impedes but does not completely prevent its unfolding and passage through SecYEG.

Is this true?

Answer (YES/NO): YES